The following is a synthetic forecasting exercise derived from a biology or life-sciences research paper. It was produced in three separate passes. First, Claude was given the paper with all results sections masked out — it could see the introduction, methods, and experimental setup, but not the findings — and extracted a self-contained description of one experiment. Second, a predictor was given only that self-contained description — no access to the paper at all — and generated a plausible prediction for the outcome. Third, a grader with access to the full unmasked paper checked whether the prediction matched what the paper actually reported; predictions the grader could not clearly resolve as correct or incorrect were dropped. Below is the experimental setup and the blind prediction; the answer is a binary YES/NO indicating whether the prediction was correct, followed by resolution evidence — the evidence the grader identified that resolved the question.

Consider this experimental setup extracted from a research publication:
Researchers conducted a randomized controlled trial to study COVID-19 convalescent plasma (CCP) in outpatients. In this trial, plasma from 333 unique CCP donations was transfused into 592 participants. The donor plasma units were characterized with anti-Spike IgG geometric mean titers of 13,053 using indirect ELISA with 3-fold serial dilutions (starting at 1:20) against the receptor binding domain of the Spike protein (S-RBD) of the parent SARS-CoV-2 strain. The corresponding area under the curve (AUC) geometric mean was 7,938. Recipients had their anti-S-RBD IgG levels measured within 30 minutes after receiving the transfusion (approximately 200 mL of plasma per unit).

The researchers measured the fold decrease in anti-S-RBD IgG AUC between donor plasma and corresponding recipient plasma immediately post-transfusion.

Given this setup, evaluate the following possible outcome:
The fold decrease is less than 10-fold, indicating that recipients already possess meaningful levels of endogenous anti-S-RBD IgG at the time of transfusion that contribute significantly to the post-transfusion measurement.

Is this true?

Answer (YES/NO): NO